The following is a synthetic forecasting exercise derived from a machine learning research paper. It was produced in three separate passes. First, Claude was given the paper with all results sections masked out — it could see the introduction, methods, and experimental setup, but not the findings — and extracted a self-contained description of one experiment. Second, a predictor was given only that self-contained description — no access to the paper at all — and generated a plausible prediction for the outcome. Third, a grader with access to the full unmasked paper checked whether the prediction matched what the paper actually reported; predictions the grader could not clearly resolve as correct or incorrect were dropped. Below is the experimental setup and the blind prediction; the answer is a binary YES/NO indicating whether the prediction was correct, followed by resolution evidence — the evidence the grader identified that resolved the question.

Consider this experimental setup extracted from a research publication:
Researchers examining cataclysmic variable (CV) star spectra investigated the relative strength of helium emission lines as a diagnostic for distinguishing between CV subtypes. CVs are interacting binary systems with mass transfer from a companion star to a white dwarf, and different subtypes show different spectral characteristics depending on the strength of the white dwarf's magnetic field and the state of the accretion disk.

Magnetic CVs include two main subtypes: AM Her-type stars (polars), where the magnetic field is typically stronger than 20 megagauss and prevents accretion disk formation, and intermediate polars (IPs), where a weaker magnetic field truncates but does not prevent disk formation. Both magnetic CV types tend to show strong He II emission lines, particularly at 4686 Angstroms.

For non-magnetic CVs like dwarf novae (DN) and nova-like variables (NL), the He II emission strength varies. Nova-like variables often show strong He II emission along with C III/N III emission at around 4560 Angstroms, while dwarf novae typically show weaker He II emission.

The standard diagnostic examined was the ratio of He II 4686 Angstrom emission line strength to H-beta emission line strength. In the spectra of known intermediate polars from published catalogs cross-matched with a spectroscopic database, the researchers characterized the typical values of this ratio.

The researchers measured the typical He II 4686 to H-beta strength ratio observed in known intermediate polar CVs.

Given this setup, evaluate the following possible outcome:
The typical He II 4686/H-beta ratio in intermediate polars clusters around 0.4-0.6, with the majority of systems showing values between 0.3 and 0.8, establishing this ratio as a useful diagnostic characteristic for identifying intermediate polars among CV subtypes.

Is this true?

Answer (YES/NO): NO